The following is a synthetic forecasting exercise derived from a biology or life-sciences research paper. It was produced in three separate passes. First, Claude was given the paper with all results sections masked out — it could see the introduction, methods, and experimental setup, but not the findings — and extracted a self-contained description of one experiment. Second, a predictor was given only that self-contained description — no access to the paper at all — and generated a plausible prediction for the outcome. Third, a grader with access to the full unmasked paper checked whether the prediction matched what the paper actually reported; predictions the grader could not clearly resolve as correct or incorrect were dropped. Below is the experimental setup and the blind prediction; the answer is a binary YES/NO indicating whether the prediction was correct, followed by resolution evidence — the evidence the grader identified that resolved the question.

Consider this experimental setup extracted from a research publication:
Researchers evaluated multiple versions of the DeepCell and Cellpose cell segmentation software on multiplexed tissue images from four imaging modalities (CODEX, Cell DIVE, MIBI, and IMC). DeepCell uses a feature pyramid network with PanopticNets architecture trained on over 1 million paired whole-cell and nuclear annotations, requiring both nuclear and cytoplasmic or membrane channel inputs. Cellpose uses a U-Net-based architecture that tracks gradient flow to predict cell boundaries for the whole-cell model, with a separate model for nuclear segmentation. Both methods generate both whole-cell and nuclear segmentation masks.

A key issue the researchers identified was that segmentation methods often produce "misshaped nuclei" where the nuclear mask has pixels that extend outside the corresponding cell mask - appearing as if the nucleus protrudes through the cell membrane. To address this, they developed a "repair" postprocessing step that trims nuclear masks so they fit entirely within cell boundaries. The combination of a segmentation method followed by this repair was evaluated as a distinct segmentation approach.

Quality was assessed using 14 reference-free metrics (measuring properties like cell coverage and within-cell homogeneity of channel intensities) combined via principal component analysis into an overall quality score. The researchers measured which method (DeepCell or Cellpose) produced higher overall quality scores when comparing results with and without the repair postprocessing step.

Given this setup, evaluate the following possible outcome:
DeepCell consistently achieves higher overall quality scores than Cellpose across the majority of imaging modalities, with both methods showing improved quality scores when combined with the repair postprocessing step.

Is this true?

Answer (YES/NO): NO